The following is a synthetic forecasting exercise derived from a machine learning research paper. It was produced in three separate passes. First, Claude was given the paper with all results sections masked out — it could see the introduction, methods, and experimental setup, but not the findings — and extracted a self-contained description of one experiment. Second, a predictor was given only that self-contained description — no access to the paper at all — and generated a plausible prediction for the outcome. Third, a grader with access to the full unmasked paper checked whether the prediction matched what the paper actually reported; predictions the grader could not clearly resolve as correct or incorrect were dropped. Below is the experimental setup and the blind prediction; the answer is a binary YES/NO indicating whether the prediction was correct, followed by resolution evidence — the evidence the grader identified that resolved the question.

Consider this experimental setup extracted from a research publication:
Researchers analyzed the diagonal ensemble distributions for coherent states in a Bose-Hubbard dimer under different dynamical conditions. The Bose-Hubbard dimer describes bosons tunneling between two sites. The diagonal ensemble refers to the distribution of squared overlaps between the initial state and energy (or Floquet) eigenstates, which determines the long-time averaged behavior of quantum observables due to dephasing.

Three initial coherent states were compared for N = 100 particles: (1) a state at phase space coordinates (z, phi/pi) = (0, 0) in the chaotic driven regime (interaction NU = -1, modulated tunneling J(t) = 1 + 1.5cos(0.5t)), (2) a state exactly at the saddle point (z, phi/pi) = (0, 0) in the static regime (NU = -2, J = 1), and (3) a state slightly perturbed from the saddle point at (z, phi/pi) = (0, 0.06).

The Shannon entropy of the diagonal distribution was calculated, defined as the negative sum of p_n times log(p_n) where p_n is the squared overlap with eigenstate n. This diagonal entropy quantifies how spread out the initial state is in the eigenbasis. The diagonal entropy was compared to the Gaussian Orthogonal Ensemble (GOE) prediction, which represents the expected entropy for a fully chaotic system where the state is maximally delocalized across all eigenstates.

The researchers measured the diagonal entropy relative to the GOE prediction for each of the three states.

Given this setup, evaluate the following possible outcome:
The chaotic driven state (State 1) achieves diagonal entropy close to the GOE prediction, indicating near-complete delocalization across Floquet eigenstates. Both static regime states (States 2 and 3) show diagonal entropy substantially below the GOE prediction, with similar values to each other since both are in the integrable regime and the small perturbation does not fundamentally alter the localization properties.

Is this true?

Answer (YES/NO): NO